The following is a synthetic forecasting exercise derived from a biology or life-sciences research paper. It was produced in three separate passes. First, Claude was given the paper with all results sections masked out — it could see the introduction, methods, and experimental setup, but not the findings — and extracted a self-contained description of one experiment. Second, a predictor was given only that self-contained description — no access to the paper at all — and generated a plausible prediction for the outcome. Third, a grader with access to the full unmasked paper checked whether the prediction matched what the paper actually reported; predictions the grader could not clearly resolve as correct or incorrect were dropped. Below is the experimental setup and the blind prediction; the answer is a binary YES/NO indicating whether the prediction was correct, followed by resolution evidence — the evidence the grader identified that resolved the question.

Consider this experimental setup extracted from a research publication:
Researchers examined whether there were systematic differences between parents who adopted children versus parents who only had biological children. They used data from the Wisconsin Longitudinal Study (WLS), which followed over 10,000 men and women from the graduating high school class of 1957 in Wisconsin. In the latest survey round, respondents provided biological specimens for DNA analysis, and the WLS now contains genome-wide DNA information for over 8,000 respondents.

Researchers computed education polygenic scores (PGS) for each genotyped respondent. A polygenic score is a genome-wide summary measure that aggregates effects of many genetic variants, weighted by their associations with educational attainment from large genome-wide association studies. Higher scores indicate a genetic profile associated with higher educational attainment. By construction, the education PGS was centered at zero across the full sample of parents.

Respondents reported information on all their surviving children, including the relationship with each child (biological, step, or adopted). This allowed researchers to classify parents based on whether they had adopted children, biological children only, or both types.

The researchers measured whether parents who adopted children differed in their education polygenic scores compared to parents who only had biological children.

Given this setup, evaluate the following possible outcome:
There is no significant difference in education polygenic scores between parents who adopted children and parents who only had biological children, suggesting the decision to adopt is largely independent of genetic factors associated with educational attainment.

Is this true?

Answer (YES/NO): NO